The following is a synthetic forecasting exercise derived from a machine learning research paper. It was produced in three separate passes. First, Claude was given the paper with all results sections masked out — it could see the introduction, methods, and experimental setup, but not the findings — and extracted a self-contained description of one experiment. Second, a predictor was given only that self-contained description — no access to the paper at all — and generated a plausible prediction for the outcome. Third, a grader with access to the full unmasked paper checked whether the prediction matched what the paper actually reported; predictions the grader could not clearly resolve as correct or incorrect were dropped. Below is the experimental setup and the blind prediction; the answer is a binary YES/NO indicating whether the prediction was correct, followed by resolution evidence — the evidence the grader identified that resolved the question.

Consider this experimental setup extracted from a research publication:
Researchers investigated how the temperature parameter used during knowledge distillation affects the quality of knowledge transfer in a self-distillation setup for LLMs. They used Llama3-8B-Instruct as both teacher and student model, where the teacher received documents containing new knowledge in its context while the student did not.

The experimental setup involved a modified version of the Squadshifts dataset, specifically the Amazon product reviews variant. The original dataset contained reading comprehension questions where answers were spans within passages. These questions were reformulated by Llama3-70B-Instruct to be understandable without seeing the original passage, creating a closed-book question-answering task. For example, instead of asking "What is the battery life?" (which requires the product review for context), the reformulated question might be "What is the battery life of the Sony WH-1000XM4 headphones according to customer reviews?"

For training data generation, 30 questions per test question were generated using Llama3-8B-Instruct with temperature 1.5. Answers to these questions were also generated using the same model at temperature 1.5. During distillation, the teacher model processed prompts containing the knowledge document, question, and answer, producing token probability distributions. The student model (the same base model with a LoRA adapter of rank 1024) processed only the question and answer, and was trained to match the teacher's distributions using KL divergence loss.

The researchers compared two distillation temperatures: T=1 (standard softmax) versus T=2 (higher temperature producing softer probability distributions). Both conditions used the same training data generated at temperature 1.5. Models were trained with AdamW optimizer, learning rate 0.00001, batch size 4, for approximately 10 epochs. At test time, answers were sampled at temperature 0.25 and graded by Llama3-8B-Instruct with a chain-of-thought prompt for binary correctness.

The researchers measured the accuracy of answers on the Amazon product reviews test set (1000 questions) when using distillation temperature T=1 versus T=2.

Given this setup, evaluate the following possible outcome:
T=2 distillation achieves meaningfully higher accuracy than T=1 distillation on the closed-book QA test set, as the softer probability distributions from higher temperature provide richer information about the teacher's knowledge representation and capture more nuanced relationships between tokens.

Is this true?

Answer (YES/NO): YES